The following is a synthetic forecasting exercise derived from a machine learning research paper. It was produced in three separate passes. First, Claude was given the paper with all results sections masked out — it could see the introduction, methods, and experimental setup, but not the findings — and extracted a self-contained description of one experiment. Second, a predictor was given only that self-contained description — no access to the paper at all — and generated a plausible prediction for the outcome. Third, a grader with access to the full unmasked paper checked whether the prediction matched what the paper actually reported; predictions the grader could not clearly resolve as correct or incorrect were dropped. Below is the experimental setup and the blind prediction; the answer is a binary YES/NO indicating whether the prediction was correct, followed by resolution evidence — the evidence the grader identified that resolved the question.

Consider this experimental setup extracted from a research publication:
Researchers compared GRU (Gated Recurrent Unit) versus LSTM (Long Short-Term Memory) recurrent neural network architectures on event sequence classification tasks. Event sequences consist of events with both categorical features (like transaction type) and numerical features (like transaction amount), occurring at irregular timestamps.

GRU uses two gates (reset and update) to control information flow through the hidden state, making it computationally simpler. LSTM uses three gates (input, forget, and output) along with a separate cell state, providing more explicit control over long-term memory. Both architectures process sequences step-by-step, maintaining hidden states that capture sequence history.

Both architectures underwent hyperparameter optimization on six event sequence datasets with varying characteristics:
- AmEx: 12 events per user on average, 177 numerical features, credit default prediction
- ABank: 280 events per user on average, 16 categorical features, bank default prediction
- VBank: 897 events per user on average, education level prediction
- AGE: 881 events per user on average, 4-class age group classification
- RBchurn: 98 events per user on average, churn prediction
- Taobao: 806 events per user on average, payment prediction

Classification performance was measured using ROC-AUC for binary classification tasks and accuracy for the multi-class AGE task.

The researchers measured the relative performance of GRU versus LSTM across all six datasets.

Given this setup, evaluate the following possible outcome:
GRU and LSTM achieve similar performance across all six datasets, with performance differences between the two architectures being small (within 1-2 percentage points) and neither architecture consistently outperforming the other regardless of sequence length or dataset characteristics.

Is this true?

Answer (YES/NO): NO